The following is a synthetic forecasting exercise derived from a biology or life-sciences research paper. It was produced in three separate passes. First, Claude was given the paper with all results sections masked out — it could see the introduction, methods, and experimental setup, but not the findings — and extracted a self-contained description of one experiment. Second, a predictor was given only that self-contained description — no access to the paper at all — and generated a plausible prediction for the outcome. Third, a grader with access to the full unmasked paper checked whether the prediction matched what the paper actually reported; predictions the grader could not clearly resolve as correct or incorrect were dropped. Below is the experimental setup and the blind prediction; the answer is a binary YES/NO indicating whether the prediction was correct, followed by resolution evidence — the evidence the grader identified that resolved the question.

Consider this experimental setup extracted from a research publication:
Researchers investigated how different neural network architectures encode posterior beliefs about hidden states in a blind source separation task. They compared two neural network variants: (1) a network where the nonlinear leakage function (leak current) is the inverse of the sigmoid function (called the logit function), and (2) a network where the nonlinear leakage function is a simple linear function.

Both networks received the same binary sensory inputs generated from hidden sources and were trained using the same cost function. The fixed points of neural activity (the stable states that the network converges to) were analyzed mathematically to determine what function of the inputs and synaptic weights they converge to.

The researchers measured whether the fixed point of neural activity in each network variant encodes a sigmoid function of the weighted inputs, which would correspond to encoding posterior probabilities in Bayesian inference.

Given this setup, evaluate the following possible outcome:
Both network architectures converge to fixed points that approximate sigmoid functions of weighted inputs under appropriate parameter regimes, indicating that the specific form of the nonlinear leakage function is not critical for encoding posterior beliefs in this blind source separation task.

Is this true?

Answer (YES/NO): NO